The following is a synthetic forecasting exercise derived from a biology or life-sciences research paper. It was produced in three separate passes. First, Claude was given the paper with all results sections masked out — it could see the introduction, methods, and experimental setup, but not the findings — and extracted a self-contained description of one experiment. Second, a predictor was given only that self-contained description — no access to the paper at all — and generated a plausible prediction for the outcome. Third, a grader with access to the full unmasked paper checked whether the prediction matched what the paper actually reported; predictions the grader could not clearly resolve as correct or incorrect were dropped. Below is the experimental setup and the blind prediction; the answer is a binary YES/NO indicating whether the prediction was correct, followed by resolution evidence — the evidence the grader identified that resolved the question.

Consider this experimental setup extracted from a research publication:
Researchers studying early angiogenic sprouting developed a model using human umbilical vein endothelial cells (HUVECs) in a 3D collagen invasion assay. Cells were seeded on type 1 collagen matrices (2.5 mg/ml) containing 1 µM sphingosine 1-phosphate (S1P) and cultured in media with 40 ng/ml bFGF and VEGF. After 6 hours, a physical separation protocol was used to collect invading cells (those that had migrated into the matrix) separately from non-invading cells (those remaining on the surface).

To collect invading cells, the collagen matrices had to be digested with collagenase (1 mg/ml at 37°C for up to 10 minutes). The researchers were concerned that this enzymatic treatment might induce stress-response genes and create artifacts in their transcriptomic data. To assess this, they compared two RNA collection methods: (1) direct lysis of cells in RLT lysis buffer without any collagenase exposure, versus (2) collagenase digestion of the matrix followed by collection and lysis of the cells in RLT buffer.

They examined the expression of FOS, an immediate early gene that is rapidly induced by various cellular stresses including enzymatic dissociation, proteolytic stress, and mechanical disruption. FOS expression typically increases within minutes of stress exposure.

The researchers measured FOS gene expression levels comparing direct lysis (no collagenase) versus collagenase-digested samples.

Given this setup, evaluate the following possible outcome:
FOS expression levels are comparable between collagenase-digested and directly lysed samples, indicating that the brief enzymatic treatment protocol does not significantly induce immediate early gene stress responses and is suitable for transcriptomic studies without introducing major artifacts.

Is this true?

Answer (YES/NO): NO